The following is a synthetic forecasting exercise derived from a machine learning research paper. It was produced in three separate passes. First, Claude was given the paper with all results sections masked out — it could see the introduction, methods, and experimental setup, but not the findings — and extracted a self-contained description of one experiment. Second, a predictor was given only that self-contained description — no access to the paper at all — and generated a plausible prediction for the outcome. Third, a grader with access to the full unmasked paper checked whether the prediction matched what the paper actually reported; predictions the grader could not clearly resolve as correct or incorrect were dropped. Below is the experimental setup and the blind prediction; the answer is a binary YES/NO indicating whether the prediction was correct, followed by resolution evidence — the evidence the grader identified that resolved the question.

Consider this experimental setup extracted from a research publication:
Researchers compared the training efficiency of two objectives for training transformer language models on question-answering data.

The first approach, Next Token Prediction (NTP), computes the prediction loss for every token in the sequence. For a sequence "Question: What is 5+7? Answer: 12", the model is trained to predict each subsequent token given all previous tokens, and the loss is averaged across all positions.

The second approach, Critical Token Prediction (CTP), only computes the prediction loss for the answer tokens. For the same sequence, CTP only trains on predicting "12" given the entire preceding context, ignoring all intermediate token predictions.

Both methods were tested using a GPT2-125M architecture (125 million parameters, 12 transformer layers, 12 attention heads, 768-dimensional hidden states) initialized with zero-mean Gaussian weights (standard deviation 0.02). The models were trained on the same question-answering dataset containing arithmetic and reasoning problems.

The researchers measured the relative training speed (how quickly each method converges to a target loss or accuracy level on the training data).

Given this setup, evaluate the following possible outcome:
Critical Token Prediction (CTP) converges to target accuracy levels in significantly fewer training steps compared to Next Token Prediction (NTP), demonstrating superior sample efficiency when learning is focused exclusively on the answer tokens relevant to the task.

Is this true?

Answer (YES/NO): YES